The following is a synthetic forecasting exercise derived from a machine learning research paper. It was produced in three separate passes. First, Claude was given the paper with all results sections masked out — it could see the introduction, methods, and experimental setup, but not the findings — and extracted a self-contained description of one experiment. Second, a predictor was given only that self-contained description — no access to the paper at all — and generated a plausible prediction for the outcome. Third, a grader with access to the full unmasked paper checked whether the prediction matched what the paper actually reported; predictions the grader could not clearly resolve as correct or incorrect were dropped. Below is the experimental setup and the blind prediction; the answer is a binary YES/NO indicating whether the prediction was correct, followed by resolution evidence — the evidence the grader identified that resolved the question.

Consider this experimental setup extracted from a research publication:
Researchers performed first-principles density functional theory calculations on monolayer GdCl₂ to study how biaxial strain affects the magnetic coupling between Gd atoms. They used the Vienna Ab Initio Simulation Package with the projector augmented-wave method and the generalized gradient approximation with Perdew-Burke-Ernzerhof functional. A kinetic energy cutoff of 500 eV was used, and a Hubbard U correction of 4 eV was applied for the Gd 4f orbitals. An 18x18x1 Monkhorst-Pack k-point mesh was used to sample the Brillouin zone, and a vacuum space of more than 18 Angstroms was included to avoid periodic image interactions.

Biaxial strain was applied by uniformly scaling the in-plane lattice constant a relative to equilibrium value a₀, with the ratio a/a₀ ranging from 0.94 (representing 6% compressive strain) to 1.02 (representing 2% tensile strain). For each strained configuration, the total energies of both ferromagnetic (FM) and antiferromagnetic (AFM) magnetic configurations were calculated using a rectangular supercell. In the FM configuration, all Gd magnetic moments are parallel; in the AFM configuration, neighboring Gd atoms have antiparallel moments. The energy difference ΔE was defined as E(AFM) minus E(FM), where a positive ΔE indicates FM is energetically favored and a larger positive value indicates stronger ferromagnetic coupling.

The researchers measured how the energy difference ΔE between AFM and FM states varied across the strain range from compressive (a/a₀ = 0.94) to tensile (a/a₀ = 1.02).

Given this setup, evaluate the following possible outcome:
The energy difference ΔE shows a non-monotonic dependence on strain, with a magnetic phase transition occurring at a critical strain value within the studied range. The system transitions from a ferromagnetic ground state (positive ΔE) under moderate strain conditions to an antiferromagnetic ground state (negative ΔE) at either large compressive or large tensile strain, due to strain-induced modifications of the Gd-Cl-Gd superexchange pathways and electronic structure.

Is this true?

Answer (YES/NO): NO